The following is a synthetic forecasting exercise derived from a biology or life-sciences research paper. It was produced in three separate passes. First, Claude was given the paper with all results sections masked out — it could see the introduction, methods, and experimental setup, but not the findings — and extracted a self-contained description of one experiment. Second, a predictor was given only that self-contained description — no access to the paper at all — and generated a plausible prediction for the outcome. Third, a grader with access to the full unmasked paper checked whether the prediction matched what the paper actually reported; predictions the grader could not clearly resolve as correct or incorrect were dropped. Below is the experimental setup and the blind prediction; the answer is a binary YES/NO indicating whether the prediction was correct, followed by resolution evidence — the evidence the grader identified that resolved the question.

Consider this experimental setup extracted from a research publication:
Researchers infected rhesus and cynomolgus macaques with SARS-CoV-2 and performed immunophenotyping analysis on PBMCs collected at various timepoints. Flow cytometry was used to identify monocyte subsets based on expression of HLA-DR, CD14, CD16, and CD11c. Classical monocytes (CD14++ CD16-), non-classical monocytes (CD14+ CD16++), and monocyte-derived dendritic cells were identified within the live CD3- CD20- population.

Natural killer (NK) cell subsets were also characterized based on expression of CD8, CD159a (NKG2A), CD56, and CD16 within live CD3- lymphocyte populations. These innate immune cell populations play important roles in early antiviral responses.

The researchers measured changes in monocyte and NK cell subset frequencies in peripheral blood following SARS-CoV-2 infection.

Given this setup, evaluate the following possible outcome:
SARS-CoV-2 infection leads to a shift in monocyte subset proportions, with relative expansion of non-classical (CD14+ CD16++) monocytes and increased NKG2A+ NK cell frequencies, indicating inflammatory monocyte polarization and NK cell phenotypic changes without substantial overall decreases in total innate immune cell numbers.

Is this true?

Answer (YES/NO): NO